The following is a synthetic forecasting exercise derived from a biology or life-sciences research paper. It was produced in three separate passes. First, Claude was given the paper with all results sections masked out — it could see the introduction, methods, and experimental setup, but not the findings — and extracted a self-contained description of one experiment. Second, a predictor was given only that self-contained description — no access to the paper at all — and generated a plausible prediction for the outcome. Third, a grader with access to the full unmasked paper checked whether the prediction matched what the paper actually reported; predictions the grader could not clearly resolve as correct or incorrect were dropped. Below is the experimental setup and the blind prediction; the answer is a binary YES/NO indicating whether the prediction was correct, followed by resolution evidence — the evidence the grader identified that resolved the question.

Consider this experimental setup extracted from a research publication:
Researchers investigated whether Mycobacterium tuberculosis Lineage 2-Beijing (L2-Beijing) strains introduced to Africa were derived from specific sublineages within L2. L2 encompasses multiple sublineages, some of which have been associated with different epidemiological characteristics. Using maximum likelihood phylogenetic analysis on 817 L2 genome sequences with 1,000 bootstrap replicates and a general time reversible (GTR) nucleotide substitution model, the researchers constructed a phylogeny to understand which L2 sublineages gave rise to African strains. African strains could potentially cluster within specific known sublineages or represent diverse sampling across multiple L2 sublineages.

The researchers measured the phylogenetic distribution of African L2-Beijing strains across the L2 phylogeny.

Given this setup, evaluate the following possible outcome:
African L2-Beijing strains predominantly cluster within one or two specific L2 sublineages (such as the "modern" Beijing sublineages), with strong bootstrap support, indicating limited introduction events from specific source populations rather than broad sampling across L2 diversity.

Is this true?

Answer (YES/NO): NO